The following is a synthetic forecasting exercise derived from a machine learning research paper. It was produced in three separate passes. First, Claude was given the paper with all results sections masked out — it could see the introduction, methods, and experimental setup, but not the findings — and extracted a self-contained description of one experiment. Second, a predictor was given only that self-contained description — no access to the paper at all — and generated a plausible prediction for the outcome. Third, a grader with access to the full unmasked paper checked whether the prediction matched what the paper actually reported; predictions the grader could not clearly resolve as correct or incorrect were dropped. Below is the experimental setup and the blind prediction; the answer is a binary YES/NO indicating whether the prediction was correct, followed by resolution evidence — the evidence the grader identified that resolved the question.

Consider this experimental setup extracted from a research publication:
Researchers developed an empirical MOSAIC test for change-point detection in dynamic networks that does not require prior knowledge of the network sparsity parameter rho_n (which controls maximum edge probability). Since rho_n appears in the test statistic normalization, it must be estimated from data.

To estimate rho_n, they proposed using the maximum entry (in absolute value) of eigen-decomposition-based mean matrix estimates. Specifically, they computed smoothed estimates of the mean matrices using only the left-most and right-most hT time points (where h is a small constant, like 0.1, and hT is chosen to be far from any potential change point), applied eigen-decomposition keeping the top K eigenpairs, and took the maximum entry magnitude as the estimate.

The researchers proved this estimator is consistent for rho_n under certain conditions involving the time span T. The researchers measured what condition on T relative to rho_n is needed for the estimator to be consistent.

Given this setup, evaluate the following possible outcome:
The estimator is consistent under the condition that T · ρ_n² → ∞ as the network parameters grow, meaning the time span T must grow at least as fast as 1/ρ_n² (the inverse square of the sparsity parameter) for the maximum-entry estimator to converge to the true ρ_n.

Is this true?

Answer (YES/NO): NO